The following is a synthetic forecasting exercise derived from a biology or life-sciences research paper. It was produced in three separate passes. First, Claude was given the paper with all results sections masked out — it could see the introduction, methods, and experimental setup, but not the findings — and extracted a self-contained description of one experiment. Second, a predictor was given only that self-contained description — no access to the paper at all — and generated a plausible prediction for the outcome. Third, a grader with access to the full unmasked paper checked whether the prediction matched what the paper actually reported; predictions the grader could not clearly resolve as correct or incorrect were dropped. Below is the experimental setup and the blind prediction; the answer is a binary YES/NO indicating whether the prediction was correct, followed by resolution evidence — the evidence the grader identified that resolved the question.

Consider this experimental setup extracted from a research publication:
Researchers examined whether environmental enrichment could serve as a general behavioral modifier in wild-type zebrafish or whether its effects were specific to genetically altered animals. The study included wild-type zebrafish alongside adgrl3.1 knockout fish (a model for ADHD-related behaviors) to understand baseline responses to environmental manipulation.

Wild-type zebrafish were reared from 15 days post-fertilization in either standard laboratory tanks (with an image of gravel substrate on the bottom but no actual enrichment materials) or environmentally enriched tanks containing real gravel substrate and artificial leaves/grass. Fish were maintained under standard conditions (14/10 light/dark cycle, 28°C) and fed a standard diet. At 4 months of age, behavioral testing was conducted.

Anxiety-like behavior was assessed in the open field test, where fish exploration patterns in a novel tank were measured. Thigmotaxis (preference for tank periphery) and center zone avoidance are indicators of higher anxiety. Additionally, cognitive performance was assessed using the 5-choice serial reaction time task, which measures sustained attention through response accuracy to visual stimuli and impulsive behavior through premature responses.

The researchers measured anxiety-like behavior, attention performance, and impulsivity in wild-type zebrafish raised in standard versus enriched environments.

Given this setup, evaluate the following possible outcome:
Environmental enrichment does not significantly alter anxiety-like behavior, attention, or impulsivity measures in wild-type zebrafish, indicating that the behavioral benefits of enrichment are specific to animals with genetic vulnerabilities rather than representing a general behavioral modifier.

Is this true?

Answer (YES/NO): YES